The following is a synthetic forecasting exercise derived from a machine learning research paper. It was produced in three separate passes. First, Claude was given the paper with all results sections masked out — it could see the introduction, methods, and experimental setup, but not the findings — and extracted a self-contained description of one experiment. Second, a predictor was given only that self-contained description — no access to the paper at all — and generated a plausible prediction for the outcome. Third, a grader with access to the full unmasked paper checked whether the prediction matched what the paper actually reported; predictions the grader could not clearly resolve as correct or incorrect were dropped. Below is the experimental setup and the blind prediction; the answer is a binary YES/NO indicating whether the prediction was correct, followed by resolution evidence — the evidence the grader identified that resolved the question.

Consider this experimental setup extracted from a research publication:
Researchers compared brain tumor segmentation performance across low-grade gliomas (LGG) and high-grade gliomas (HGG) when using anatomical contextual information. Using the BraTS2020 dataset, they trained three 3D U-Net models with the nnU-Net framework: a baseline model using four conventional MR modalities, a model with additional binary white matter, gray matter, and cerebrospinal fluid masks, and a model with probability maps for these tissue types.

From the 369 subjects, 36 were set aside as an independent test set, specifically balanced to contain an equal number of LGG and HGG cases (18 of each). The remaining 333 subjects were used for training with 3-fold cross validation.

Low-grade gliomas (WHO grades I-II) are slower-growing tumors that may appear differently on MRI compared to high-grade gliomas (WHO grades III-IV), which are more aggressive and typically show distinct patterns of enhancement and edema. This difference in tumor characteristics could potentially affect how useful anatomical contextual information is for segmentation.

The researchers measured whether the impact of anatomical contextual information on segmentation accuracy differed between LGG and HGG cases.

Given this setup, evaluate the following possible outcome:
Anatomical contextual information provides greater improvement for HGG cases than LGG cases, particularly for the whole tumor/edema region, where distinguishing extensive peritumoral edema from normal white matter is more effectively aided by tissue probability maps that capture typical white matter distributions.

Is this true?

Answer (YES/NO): NO